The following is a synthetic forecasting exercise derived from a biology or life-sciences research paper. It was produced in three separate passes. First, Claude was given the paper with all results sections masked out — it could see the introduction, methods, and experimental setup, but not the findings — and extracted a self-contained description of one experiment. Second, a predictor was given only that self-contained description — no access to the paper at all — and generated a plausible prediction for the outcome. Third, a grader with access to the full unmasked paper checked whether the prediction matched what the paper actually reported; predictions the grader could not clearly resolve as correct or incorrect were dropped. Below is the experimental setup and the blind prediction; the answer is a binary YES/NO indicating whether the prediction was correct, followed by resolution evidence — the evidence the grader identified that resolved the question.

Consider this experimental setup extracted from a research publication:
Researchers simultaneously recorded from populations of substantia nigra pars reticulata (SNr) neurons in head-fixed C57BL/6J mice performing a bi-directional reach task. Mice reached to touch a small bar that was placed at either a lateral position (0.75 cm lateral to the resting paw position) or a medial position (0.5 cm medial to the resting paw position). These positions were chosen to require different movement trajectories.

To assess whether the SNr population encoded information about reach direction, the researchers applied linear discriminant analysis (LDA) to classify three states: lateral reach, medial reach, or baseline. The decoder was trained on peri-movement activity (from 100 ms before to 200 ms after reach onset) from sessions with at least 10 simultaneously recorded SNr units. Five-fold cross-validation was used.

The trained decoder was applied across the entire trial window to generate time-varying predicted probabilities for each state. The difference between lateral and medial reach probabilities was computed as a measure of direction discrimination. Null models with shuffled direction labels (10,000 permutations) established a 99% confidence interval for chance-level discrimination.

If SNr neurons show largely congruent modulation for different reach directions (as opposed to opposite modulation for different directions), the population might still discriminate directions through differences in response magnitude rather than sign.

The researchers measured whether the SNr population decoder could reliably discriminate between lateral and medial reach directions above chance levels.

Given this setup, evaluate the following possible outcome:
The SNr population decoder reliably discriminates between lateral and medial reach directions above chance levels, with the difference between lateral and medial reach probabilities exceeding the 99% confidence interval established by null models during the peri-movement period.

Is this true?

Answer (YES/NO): NO